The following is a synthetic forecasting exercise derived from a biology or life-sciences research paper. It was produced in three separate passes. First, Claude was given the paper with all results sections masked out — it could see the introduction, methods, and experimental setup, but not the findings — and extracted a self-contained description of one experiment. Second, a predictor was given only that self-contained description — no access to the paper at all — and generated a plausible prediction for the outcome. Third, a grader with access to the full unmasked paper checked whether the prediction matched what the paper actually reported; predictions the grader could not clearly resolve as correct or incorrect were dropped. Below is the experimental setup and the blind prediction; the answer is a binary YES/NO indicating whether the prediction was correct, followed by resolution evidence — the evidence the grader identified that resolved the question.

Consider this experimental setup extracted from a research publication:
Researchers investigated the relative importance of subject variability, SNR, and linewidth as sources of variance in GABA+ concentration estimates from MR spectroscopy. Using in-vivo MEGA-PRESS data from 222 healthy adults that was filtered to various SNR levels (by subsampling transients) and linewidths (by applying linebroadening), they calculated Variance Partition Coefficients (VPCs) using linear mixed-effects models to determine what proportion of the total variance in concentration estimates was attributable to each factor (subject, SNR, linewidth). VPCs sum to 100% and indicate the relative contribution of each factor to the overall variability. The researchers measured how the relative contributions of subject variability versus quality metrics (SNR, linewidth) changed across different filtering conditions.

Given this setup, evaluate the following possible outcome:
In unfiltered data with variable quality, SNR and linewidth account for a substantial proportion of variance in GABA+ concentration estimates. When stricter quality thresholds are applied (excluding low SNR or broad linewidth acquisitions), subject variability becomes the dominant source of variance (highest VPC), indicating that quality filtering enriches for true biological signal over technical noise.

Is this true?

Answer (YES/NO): NO